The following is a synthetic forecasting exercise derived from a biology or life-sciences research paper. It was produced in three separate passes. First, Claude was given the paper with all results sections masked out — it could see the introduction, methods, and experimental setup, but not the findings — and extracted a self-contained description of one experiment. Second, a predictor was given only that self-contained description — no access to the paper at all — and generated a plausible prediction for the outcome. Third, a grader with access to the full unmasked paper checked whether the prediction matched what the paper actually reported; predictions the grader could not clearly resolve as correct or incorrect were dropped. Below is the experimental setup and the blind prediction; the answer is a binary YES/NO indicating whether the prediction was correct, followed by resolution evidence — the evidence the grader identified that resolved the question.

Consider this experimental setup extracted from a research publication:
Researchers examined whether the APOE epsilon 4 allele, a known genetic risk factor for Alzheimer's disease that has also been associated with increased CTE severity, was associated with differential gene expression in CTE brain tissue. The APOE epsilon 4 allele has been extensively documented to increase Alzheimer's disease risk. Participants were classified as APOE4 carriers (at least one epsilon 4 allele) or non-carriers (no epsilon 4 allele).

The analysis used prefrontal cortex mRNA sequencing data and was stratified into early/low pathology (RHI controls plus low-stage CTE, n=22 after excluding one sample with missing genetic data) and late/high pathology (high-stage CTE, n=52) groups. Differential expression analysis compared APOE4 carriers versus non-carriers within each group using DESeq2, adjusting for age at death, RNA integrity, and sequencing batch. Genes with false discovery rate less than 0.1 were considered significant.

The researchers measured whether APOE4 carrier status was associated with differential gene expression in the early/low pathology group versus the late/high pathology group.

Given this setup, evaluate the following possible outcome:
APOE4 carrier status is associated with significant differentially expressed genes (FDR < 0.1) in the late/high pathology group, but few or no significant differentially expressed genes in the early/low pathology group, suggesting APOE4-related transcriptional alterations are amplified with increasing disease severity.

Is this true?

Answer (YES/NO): NO